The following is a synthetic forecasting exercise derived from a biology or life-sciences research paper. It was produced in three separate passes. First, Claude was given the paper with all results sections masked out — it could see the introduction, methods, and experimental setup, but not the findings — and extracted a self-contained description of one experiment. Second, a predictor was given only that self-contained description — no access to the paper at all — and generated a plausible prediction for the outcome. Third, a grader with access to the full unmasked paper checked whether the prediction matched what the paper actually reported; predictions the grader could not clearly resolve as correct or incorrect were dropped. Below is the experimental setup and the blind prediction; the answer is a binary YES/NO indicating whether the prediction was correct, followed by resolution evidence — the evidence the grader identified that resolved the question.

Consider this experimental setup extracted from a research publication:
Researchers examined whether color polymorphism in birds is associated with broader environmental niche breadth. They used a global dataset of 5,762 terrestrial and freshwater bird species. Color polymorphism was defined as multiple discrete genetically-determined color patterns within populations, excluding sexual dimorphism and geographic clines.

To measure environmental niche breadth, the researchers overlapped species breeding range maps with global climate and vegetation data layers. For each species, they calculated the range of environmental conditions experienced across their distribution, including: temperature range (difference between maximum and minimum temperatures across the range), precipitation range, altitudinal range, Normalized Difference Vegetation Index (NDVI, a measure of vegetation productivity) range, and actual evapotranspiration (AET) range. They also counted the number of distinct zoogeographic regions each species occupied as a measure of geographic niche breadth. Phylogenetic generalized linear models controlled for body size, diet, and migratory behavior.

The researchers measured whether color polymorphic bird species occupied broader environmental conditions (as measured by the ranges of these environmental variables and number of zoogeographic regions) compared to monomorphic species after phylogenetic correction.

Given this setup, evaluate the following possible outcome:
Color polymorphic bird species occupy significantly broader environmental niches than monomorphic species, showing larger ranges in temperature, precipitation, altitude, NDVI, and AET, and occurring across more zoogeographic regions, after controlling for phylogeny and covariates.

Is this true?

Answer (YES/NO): NO